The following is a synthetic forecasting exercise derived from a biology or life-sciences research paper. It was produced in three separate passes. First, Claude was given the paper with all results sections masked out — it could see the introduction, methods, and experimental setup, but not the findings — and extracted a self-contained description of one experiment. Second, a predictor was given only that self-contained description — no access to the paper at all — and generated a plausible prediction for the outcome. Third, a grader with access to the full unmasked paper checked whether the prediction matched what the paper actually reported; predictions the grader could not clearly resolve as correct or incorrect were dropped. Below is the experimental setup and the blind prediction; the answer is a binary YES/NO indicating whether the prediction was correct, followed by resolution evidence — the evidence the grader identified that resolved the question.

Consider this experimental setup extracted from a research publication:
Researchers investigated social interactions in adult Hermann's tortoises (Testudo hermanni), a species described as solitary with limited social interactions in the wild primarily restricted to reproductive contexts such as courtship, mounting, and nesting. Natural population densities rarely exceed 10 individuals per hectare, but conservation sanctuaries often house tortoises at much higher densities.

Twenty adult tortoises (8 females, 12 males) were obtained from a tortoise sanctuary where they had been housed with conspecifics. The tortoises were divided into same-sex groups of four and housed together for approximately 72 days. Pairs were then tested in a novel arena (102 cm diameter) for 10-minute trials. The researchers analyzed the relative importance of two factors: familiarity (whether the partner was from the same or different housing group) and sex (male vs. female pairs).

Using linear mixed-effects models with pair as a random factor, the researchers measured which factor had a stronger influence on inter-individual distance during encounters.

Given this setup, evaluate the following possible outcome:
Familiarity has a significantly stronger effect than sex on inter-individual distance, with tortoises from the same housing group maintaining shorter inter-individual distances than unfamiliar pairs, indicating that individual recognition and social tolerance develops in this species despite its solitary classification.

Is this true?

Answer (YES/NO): NO